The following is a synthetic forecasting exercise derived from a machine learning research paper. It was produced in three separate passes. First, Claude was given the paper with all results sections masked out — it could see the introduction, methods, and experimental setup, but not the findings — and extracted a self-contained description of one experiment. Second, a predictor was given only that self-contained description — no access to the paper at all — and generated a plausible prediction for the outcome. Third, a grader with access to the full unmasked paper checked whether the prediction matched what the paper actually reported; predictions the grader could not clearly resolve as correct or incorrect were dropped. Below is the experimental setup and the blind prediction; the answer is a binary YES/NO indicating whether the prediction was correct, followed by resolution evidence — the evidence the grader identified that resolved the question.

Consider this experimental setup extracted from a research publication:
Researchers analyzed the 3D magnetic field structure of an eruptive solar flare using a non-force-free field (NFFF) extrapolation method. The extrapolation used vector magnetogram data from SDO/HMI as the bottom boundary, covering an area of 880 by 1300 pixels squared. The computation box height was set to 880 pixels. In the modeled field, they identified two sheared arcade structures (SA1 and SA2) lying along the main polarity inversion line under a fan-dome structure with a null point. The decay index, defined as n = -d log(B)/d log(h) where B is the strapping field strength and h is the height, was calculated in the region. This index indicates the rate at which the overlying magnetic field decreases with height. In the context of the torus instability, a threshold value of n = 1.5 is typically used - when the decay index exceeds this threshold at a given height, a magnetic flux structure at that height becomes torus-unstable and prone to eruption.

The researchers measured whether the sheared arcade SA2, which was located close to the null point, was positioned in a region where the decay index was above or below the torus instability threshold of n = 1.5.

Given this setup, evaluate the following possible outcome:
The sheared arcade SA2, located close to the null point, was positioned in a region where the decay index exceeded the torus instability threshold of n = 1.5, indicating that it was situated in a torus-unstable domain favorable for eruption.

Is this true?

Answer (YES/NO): YES